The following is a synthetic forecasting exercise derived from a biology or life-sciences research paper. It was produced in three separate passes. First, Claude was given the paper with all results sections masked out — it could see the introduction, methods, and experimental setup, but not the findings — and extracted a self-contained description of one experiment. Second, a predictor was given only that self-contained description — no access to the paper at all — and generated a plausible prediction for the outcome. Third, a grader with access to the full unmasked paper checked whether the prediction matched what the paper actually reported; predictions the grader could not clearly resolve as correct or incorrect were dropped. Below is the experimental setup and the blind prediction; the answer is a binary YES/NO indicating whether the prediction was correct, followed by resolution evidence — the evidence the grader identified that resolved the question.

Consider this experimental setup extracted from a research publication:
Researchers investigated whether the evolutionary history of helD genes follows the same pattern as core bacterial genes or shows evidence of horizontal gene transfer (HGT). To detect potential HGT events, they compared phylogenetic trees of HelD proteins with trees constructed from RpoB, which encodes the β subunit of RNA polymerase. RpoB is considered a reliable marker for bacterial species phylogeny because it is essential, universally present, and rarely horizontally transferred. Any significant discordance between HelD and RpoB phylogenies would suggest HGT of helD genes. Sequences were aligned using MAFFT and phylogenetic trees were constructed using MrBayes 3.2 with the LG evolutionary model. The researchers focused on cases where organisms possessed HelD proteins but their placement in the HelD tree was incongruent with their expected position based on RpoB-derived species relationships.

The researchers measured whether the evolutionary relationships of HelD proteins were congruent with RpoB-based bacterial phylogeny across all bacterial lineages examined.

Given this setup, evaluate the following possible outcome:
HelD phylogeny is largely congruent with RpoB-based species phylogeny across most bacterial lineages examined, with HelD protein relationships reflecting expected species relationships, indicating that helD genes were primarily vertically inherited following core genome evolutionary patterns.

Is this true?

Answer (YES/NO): NO